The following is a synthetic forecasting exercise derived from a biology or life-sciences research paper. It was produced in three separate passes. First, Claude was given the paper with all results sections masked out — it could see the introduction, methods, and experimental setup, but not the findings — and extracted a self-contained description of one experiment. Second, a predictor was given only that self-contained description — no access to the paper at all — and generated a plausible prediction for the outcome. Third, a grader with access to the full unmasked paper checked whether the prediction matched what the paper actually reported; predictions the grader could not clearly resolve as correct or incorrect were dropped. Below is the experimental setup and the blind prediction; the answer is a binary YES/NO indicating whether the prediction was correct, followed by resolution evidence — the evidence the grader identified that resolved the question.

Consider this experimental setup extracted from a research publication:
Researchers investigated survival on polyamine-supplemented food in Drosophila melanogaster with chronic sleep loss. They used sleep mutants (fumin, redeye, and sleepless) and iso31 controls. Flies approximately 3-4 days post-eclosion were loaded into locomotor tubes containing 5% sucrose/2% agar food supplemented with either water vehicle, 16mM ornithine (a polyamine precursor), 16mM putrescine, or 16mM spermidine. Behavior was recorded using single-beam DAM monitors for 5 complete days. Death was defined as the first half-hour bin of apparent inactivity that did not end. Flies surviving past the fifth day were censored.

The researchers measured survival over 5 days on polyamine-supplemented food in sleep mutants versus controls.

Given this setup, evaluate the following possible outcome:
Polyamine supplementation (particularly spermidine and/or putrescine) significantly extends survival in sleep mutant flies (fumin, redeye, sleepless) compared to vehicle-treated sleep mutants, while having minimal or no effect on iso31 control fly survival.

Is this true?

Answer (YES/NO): NO